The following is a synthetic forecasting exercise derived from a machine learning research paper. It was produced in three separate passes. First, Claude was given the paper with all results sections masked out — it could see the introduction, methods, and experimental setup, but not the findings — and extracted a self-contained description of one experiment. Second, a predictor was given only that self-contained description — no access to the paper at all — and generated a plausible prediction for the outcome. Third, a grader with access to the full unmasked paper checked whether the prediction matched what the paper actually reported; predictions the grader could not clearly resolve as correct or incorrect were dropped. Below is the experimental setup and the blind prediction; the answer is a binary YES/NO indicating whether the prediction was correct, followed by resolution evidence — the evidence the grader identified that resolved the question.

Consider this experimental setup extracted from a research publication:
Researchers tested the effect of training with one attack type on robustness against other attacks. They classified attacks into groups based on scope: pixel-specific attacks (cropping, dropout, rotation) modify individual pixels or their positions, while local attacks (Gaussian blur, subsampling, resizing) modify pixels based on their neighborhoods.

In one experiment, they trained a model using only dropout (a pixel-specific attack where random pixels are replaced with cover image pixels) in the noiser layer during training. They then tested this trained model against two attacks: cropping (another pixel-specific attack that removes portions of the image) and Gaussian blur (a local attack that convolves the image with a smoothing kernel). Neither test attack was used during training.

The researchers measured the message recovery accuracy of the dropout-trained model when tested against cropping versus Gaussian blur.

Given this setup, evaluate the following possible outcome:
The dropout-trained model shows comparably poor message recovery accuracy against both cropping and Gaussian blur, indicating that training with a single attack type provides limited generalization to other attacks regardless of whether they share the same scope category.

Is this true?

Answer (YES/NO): NO